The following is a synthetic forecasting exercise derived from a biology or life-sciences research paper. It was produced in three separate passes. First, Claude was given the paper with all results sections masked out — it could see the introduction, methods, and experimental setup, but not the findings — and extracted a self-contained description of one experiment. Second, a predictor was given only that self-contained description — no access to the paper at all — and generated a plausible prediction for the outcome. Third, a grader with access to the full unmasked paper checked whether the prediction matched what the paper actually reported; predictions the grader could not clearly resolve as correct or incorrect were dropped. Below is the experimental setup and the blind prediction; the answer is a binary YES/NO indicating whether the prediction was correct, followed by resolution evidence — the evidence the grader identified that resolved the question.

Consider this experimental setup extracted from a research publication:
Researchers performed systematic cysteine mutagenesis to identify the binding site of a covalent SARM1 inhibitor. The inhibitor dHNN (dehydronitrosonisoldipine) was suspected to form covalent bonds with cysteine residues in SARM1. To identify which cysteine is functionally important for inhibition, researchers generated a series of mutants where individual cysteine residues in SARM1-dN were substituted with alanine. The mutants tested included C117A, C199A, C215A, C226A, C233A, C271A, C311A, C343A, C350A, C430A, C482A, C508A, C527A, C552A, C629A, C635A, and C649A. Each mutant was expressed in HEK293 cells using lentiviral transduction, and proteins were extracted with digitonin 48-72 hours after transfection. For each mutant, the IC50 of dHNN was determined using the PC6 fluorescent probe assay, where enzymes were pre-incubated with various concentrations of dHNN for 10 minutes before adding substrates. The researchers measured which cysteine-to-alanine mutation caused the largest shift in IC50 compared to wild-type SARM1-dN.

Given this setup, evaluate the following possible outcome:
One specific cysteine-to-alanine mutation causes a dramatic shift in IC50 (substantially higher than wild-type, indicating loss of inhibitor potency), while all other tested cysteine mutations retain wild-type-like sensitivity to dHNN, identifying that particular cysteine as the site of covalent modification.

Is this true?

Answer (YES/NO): NO